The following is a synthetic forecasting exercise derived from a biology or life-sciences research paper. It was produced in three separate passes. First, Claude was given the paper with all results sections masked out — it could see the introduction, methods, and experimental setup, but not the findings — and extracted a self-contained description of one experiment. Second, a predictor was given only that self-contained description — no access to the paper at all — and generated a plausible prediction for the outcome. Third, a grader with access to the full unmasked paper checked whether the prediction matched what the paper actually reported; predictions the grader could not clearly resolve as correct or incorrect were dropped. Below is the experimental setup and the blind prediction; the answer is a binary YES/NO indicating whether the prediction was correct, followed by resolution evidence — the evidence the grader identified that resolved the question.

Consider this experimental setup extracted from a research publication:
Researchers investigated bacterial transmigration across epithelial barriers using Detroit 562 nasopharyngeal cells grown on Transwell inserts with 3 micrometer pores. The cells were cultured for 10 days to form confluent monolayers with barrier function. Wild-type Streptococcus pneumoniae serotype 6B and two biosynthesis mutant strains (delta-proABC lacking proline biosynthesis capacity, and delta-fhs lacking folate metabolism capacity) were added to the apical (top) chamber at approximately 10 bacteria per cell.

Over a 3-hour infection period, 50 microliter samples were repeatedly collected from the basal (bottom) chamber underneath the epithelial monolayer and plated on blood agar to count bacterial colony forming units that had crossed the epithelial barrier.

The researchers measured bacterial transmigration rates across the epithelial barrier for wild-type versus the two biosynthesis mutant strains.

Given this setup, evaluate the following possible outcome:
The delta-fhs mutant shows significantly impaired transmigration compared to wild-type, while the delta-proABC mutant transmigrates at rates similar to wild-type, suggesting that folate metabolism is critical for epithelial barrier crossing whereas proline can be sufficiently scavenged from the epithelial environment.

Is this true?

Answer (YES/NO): NO